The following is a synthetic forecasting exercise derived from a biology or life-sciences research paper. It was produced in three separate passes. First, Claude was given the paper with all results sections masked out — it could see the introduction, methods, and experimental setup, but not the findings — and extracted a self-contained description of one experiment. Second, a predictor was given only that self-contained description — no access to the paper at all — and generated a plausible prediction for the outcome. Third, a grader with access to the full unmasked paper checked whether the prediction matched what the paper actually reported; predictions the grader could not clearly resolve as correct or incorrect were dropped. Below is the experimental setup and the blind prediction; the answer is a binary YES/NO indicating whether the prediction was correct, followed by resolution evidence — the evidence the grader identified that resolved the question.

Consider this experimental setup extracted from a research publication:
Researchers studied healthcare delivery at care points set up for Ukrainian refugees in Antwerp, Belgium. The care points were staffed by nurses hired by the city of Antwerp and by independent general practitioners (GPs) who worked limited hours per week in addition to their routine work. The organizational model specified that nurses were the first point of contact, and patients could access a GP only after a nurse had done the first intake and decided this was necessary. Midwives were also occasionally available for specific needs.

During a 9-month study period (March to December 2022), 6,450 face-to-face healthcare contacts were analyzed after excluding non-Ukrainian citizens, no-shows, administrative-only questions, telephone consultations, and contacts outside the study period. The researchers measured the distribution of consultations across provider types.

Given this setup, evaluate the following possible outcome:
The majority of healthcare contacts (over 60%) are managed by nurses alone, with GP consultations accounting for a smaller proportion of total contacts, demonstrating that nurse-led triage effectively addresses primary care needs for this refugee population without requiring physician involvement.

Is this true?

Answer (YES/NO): YES